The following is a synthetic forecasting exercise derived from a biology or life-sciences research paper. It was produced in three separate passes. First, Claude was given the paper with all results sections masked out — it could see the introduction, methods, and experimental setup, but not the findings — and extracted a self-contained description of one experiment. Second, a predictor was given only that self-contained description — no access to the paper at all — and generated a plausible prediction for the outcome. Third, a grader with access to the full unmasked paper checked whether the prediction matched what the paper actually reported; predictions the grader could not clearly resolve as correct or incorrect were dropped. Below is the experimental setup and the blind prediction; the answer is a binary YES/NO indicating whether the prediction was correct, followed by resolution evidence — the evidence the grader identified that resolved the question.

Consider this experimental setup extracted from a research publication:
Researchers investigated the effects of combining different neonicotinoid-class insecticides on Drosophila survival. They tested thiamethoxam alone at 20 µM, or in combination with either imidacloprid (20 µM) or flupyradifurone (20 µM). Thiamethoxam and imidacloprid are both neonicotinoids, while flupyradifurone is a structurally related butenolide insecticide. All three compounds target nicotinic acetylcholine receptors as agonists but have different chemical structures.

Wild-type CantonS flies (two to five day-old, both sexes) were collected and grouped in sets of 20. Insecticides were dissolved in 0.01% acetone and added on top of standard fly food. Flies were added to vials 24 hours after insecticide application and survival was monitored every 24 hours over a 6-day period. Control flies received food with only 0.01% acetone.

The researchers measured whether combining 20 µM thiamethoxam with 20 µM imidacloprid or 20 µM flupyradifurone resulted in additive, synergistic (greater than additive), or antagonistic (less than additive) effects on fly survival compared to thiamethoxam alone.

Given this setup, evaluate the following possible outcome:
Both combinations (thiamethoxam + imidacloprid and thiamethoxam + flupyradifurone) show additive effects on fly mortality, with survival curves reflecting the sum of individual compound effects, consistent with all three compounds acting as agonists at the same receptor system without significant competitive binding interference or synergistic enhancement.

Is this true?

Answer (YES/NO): NO